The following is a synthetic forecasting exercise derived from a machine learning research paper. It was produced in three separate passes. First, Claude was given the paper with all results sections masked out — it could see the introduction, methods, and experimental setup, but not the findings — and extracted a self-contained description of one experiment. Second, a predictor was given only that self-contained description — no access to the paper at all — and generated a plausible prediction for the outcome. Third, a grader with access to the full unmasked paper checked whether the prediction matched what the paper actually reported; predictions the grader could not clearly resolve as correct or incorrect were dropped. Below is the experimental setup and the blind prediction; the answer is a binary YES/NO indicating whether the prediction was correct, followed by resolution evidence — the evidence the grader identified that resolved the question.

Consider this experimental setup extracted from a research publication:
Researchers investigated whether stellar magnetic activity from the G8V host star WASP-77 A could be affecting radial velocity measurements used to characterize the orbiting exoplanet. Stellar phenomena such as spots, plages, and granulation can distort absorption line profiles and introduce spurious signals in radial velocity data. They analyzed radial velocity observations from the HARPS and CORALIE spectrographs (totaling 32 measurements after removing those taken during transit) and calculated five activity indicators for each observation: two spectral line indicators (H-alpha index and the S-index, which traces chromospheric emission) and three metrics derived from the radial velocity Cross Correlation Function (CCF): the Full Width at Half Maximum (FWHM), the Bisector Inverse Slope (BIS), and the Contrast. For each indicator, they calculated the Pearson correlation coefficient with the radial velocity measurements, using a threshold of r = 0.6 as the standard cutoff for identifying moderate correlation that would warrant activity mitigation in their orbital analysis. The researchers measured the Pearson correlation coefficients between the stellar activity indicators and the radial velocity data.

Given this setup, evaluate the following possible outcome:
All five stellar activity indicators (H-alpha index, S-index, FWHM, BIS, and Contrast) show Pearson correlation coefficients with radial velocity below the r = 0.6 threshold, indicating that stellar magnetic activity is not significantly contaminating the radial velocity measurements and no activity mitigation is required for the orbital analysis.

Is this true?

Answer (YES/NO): YES